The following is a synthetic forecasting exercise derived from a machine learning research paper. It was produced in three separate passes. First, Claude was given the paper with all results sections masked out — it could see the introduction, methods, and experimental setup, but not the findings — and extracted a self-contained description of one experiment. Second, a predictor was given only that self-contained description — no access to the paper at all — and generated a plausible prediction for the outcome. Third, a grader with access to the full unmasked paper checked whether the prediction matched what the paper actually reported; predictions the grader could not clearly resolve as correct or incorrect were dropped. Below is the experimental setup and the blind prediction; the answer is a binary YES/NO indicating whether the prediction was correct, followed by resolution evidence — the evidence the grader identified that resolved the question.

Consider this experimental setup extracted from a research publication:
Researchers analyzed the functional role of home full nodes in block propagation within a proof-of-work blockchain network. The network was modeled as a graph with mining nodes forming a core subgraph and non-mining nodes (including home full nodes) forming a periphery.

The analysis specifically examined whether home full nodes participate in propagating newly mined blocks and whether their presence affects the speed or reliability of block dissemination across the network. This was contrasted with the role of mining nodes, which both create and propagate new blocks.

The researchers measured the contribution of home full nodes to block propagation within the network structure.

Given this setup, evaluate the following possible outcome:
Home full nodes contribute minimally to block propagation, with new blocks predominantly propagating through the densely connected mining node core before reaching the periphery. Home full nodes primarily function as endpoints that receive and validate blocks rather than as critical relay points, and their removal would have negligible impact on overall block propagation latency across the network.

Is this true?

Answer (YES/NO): YES